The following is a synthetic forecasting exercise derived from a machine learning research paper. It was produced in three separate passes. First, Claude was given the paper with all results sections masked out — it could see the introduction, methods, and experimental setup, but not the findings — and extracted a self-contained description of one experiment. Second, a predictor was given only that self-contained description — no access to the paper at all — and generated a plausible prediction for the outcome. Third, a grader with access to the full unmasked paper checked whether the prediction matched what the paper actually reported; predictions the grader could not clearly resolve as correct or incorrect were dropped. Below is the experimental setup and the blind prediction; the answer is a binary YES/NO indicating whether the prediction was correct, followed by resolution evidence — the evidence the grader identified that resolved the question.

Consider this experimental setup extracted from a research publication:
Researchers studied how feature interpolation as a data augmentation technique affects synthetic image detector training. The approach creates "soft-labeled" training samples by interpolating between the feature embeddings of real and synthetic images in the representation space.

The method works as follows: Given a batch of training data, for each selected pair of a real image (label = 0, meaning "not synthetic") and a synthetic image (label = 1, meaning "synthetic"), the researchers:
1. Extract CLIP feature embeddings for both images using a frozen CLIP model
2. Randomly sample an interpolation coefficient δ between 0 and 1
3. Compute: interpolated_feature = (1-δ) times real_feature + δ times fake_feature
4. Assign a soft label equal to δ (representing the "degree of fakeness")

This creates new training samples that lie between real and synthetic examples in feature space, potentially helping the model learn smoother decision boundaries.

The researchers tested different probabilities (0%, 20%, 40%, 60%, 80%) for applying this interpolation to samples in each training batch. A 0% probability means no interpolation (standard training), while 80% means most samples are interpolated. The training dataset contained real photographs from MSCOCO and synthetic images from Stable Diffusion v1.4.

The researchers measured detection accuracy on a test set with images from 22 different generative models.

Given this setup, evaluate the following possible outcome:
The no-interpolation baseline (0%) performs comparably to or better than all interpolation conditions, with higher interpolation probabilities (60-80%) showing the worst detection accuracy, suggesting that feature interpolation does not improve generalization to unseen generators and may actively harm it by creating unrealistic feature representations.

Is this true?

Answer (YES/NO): NO